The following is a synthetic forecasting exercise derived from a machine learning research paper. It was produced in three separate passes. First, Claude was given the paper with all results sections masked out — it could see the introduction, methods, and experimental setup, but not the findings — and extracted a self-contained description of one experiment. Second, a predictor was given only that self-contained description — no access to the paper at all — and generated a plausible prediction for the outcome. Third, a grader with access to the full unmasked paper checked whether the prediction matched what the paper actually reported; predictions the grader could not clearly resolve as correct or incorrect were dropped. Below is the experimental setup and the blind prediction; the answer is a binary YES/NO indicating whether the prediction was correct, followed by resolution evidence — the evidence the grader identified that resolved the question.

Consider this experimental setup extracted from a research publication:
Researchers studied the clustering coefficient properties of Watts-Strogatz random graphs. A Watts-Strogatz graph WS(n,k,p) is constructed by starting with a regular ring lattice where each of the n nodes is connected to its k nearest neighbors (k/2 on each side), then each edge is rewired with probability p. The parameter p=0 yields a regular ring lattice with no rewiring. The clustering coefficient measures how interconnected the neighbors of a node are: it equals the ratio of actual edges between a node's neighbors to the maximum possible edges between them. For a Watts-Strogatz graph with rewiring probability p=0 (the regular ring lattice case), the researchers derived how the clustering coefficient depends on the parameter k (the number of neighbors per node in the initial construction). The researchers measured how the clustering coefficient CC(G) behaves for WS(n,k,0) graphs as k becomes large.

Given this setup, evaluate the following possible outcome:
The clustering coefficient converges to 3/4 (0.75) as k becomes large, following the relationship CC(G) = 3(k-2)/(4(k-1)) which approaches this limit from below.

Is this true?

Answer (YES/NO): YES